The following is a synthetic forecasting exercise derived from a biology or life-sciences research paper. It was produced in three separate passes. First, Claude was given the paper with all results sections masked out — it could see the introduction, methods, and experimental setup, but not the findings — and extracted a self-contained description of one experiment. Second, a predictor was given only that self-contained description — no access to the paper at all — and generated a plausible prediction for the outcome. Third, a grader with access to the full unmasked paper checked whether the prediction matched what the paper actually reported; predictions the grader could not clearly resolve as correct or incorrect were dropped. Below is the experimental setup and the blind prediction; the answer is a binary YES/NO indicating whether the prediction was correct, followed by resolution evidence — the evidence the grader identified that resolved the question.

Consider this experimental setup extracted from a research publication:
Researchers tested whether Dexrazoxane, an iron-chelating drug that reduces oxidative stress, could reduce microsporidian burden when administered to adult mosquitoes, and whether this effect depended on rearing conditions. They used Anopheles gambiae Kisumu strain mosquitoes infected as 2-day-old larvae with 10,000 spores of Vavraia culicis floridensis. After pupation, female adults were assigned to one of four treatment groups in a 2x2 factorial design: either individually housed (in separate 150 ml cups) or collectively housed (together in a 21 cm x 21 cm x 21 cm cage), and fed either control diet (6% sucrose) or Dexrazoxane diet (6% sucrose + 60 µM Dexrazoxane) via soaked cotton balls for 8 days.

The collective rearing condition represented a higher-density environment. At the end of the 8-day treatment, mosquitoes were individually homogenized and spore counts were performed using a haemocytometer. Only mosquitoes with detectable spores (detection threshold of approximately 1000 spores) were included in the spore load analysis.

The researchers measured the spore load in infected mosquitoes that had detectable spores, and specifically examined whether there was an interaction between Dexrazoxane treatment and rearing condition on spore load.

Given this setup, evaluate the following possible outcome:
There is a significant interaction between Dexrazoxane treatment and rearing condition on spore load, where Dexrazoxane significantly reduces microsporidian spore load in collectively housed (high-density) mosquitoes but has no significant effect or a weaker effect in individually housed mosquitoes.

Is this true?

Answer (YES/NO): NO